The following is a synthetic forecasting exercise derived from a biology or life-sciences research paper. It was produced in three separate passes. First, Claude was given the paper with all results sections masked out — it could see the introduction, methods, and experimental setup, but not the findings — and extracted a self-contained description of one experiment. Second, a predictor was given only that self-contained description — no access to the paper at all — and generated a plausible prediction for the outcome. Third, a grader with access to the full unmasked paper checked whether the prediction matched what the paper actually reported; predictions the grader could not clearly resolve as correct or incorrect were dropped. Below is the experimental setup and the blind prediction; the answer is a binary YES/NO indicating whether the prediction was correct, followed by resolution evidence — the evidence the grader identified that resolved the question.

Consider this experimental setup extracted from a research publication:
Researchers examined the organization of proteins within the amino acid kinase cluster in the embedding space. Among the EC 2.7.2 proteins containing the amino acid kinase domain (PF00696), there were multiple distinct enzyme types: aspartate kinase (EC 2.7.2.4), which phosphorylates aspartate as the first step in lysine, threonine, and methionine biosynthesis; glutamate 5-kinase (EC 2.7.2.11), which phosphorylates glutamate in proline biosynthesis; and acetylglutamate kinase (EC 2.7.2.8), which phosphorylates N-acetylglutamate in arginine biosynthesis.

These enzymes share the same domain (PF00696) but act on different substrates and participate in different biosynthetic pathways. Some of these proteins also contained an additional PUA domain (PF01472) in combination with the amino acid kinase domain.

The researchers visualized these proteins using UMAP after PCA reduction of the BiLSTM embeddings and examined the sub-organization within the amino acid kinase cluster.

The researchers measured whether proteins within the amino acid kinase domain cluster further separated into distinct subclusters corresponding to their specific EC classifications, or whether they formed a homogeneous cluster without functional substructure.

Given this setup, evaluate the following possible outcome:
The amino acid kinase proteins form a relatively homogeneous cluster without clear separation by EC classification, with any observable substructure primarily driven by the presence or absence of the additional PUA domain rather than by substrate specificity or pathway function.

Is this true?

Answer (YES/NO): NO